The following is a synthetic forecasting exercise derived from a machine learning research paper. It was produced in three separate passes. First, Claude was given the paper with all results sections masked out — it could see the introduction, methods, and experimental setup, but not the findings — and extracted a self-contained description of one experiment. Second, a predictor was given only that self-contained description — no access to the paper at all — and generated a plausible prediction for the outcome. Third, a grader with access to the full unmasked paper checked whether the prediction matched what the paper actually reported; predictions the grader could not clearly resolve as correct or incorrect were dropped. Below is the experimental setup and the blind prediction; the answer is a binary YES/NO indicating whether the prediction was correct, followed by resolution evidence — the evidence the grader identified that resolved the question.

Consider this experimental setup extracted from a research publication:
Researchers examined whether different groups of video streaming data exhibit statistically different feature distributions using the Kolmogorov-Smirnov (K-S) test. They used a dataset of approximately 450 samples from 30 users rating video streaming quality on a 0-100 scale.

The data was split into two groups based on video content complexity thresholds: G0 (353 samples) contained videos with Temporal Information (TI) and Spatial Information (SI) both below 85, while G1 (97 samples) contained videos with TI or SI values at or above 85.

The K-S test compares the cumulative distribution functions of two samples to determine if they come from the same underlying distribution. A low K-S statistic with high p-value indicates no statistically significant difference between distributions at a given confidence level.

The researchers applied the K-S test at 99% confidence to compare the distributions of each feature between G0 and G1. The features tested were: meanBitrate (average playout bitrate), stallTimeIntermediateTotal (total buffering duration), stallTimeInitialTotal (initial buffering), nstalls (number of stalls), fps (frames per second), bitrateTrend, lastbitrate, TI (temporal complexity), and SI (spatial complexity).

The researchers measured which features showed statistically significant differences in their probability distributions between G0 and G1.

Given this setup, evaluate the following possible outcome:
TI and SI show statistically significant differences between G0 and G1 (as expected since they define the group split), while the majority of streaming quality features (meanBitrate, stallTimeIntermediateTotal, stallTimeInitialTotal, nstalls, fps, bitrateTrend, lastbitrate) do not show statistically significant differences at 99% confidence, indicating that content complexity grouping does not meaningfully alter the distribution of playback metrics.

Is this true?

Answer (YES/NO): YES